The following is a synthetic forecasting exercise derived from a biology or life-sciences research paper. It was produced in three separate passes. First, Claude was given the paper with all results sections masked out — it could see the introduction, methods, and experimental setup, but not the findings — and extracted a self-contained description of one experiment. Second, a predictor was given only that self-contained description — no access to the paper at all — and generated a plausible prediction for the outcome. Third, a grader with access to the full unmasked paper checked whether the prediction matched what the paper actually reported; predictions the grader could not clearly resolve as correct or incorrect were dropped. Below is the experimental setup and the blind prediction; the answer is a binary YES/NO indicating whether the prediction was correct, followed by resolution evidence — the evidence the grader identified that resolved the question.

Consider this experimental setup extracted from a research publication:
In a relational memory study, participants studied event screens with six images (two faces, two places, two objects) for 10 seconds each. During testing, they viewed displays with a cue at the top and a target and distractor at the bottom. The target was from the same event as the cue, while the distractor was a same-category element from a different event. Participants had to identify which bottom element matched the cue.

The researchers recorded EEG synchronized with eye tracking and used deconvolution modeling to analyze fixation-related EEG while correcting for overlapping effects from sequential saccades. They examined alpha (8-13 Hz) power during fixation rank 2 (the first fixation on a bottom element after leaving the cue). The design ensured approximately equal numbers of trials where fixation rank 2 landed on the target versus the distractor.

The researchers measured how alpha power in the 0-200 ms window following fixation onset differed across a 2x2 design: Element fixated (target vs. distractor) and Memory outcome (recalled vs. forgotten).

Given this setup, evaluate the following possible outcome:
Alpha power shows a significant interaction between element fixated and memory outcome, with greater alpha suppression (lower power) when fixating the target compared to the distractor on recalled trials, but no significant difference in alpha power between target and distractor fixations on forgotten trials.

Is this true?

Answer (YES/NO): NO